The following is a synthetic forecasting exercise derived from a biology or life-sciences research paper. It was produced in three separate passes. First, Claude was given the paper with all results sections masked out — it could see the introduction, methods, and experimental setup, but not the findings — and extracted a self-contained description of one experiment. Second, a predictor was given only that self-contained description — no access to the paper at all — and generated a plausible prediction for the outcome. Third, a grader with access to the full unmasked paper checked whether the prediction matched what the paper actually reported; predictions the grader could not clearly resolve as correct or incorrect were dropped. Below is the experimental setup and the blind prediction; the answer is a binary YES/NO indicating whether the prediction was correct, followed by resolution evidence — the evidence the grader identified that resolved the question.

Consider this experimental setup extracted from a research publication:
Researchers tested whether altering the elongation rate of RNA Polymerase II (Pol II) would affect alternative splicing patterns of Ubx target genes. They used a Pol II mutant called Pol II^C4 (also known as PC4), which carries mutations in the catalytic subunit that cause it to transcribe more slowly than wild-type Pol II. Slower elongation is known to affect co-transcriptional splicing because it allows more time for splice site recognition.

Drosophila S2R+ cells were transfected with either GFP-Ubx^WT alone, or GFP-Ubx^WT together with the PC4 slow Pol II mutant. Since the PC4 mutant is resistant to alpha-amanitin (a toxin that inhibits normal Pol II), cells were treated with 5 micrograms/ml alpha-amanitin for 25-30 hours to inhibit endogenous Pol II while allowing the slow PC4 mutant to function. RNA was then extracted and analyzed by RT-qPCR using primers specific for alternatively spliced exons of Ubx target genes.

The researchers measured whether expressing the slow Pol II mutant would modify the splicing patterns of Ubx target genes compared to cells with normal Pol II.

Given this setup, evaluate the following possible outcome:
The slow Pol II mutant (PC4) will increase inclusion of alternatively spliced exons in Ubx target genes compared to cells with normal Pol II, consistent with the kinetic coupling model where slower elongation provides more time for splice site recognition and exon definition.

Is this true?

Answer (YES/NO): NO